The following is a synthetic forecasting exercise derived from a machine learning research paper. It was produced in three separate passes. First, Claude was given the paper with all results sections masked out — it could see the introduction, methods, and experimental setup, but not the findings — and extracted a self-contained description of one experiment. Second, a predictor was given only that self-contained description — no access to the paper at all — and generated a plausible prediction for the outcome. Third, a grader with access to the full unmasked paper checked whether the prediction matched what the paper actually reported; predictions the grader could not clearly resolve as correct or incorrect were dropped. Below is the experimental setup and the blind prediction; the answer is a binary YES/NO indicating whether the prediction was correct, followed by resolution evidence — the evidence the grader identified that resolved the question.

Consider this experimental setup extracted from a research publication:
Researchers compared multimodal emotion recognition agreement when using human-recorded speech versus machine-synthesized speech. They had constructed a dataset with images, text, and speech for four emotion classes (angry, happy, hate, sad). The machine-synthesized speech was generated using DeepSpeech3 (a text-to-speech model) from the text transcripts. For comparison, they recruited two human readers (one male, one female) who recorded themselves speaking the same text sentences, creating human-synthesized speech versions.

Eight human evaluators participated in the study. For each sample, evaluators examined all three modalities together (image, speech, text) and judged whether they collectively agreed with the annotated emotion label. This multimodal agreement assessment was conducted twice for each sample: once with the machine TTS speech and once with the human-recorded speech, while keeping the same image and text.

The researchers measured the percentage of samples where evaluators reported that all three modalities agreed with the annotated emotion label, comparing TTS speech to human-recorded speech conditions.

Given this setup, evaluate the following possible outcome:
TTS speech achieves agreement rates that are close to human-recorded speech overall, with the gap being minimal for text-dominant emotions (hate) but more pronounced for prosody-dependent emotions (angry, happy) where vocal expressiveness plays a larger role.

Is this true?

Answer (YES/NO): NO